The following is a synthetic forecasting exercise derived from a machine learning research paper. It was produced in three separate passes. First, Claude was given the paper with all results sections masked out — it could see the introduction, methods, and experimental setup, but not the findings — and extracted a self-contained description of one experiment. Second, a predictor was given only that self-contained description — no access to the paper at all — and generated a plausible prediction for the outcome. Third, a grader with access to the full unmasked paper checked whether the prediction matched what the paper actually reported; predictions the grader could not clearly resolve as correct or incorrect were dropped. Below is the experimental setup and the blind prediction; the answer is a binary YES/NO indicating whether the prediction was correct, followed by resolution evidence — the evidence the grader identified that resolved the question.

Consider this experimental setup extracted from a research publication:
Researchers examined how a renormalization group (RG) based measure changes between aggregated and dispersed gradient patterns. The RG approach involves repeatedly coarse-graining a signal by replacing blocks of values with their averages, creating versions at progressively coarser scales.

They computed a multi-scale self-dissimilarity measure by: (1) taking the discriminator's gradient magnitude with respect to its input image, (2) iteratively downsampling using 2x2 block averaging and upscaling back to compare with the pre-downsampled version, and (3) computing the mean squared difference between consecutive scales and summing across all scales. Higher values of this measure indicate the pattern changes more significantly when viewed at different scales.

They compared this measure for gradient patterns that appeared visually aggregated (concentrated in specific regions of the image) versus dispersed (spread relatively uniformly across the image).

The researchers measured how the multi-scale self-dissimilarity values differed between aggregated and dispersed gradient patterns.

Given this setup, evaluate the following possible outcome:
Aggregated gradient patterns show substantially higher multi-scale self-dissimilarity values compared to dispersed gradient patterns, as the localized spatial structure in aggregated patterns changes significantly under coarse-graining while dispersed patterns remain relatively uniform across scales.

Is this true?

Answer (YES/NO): YES